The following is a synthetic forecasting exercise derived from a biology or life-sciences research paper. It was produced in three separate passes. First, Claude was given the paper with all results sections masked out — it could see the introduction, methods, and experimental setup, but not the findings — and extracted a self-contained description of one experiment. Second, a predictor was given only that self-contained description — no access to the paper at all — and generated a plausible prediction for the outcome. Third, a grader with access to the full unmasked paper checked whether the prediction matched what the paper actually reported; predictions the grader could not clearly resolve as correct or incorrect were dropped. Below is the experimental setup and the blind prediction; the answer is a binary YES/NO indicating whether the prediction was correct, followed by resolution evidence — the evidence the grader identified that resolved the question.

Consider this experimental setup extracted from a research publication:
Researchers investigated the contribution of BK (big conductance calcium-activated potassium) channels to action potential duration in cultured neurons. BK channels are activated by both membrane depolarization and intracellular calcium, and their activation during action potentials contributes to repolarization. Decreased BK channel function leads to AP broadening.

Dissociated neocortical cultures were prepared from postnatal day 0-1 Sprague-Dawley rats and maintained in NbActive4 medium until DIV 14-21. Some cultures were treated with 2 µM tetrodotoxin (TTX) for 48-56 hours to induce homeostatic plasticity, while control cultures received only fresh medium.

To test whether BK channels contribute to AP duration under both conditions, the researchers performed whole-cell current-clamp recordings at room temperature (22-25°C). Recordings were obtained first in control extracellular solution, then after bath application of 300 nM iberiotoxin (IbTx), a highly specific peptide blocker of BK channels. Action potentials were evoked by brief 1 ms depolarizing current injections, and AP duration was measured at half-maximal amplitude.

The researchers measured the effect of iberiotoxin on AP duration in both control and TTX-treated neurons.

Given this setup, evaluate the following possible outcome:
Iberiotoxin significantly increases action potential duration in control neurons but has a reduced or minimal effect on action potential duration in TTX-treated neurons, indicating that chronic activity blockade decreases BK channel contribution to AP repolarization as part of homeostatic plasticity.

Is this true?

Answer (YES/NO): NO